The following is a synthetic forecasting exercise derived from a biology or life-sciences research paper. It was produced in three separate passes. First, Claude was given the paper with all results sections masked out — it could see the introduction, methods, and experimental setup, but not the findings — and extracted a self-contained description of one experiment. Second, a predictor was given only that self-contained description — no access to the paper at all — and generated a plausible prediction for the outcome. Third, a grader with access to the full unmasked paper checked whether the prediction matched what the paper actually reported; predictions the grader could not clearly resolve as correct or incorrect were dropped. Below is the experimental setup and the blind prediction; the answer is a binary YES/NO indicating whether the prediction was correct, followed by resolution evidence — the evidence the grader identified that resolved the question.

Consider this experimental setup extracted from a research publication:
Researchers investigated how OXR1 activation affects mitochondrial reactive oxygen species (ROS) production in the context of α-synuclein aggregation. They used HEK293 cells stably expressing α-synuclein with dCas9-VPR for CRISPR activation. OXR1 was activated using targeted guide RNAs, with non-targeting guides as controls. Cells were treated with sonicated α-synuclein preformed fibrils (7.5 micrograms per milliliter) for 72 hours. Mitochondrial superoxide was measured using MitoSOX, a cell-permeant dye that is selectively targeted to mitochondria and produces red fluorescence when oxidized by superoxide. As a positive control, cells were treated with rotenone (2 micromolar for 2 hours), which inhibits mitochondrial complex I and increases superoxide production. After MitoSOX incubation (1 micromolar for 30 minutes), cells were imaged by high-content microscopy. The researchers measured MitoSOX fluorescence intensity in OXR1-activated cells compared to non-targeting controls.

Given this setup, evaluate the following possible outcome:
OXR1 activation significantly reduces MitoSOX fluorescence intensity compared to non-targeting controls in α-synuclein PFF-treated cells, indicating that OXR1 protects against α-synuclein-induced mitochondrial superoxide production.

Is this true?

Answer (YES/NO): NO